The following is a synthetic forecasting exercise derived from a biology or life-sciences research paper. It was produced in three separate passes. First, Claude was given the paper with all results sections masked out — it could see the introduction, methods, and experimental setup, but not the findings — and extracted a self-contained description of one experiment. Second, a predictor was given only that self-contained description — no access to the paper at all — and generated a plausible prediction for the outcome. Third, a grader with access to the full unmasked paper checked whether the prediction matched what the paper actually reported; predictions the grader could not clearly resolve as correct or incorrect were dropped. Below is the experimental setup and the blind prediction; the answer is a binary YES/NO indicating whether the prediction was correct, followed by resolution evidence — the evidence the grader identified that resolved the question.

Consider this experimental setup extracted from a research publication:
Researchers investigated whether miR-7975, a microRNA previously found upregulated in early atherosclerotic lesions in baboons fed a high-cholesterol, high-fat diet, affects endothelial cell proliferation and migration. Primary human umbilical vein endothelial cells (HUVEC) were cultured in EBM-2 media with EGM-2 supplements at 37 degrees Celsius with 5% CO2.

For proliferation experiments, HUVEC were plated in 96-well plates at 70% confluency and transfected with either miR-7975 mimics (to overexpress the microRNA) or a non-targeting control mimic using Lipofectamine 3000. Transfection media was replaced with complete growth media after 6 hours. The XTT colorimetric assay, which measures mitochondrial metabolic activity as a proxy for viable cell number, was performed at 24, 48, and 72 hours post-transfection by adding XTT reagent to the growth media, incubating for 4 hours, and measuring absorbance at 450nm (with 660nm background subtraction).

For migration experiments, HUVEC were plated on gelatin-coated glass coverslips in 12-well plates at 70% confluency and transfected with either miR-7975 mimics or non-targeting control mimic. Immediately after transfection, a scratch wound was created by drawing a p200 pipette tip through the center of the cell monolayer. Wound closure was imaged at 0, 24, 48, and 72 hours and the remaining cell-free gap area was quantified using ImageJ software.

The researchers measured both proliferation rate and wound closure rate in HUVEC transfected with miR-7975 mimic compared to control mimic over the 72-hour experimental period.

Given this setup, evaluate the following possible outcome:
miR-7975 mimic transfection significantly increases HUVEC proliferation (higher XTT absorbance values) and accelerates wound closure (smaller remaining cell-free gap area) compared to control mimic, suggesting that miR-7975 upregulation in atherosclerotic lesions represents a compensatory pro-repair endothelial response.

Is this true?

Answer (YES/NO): YES